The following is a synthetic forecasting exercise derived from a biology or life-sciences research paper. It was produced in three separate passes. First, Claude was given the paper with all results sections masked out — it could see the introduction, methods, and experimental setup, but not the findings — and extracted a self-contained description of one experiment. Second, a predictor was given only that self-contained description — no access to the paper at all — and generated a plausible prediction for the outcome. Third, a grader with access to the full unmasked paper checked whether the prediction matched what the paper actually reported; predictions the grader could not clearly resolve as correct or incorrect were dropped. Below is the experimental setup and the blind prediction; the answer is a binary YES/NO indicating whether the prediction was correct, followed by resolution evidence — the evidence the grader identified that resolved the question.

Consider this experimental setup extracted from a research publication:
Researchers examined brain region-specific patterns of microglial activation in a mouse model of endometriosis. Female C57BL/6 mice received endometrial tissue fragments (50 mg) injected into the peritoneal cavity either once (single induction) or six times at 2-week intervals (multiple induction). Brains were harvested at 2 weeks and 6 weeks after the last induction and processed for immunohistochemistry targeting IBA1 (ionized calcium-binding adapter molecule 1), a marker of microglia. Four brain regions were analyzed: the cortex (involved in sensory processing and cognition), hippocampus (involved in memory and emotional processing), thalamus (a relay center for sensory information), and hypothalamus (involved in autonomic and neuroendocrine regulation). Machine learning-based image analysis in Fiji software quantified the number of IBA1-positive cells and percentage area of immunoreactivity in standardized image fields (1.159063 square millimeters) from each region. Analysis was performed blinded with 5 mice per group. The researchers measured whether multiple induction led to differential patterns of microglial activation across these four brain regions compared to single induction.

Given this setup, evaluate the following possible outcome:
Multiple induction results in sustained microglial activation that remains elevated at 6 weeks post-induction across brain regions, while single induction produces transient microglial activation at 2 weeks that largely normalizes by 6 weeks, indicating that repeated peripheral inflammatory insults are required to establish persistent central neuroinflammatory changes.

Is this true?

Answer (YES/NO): YES